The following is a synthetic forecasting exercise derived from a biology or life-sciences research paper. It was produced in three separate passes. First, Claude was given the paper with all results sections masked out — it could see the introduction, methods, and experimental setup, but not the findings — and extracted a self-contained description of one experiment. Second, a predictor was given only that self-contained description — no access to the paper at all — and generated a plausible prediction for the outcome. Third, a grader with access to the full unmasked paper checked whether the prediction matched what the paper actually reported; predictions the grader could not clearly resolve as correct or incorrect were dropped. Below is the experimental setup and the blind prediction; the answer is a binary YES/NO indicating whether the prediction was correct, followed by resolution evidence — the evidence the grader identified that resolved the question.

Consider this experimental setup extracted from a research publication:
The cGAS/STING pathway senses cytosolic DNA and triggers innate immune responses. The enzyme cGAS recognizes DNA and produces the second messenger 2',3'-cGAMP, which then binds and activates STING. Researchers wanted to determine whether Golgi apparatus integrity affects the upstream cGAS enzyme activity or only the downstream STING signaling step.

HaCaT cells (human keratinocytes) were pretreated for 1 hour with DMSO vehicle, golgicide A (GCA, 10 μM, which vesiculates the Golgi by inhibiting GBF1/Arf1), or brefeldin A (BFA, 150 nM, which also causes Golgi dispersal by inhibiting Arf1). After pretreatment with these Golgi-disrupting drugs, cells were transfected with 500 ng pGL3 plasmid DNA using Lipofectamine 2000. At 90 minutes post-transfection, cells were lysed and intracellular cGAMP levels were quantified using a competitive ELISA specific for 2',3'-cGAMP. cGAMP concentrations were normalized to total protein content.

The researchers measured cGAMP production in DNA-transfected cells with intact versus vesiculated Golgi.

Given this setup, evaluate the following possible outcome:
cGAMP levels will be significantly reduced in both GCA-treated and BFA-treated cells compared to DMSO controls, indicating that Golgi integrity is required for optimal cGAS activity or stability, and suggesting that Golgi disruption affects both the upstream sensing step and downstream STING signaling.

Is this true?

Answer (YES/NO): NO